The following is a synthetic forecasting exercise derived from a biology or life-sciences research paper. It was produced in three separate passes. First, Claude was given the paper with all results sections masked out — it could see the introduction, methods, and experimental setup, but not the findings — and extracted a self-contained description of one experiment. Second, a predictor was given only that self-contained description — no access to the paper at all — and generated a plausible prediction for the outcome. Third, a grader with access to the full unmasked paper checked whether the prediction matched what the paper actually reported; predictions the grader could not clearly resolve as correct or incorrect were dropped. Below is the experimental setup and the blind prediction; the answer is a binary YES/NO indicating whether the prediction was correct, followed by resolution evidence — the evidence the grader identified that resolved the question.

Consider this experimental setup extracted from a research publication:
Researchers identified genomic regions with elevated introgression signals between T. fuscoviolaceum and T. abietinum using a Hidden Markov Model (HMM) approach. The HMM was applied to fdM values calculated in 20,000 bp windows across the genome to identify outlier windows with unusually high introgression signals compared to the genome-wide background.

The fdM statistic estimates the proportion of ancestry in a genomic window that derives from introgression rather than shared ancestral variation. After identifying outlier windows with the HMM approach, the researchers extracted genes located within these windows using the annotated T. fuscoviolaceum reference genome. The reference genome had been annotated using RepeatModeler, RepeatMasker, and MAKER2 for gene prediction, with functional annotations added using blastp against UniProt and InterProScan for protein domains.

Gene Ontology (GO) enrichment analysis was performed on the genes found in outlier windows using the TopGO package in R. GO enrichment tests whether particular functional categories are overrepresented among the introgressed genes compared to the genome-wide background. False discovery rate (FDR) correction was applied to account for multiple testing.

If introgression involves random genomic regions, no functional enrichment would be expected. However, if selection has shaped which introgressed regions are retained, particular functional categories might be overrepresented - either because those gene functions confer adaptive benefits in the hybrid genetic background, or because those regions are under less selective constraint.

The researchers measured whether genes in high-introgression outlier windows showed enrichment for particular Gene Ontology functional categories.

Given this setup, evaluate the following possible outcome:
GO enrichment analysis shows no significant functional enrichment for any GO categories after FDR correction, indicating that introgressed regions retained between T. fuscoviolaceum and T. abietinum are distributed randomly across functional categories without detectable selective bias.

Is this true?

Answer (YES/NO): YES